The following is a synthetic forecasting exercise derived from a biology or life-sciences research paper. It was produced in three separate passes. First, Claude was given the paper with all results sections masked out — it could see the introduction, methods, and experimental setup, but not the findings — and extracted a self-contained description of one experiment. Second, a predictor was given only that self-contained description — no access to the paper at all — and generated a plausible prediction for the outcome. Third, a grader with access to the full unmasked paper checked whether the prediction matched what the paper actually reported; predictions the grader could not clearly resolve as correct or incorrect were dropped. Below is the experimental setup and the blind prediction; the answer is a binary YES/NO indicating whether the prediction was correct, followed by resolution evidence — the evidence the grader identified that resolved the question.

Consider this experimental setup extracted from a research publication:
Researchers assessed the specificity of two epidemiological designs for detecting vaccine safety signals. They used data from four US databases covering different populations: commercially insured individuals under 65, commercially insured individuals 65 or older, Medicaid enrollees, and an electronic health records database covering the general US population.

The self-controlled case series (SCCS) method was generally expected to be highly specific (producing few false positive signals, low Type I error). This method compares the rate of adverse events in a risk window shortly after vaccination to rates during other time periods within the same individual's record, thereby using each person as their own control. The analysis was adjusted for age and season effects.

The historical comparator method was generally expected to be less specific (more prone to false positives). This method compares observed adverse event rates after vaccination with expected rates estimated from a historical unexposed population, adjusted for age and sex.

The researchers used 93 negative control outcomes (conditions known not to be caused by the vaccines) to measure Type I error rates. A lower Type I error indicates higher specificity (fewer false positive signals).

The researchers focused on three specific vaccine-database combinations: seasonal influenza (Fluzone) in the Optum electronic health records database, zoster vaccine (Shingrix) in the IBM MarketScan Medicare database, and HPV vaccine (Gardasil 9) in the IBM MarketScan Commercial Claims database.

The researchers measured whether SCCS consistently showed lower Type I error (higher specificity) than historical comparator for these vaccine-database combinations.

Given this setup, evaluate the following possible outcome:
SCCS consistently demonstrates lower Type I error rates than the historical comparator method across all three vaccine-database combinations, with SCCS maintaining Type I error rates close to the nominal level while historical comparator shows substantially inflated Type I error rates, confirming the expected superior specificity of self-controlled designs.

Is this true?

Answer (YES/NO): NO